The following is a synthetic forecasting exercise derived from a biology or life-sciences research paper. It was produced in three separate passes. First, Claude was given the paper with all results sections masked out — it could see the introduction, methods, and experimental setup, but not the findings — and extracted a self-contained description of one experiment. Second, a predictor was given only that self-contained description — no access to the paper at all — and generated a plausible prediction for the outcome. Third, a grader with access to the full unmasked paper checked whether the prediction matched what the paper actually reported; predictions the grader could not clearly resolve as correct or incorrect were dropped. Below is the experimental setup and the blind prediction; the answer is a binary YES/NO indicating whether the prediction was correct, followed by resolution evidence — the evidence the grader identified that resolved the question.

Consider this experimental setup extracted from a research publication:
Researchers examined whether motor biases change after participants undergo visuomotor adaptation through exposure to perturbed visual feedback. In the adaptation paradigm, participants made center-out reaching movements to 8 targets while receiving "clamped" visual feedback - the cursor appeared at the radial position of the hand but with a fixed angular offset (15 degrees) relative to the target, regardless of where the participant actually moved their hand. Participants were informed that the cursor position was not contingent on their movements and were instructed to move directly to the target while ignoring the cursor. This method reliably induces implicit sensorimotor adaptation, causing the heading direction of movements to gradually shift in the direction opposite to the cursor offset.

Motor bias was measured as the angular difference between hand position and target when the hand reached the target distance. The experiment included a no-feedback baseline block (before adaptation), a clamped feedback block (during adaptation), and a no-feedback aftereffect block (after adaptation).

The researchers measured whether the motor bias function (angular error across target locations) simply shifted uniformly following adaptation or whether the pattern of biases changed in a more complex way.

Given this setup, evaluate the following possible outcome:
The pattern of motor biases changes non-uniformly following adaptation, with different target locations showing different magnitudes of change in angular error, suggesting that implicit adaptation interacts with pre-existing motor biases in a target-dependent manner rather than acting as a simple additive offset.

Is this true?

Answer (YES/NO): NO